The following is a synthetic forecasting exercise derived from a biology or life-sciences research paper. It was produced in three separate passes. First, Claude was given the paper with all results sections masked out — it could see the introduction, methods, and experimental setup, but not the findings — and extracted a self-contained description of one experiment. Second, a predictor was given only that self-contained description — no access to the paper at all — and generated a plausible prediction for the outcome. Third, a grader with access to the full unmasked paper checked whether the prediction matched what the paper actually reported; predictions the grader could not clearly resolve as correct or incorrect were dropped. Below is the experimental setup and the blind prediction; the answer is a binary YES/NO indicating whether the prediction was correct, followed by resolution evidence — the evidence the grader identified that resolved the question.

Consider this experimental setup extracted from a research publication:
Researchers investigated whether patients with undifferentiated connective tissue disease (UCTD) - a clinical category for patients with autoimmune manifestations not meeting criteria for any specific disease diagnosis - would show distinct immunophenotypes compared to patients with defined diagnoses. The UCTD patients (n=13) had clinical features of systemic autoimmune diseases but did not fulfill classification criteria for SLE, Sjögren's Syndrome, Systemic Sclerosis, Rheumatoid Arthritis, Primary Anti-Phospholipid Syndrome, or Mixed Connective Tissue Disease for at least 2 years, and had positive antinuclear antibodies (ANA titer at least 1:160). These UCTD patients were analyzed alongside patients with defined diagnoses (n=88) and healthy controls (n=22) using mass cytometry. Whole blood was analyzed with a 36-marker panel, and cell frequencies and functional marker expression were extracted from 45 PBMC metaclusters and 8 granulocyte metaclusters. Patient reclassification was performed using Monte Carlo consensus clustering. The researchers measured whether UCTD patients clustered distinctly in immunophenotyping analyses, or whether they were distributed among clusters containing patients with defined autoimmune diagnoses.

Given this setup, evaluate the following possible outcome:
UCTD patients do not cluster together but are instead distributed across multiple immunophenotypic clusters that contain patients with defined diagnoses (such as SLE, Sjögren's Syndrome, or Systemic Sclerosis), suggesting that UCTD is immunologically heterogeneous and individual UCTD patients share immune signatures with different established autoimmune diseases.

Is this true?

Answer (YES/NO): YES